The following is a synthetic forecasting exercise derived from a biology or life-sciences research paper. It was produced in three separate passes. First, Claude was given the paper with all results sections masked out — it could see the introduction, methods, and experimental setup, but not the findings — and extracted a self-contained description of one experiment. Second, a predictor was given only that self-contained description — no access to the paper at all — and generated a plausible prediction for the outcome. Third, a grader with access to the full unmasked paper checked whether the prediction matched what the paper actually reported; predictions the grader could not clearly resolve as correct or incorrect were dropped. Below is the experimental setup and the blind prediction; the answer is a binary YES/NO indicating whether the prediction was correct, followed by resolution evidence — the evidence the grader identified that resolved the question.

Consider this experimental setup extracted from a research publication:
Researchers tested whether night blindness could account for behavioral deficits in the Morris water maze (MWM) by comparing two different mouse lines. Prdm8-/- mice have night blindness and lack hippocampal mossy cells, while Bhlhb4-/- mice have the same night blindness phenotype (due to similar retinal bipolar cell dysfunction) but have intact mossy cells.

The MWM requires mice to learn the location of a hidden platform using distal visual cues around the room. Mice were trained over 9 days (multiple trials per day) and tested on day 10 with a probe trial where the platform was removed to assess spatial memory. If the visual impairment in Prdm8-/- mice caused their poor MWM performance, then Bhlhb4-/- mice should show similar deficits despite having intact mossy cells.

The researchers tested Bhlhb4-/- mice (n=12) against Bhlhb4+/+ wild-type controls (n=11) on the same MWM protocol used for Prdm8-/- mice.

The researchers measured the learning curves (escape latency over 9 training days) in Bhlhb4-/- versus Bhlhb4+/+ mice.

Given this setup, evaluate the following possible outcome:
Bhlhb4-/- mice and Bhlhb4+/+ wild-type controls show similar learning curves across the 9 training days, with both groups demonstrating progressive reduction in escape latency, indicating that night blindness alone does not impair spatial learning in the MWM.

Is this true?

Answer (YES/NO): YES